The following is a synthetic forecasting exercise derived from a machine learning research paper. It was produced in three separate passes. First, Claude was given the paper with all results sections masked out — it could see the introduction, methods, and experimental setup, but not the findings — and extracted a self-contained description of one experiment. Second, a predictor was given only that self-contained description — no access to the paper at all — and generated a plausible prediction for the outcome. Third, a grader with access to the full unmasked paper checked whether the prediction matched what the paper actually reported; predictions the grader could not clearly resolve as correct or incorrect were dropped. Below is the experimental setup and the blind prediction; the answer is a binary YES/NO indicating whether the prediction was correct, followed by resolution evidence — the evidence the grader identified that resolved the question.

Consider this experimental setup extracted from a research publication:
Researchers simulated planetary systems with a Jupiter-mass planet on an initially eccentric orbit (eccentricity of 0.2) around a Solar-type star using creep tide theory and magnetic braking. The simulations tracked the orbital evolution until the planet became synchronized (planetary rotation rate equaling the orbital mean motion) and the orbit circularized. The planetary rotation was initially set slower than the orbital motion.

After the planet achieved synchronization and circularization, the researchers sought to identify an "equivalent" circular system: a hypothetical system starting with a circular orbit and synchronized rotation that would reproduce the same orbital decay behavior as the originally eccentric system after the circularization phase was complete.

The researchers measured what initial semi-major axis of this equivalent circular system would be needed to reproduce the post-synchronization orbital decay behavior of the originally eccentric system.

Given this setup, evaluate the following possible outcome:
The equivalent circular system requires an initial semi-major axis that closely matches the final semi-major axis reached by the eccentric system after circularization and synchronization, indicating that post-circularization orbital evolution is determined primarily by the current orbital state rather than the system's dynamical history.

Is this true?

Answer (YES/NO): YES